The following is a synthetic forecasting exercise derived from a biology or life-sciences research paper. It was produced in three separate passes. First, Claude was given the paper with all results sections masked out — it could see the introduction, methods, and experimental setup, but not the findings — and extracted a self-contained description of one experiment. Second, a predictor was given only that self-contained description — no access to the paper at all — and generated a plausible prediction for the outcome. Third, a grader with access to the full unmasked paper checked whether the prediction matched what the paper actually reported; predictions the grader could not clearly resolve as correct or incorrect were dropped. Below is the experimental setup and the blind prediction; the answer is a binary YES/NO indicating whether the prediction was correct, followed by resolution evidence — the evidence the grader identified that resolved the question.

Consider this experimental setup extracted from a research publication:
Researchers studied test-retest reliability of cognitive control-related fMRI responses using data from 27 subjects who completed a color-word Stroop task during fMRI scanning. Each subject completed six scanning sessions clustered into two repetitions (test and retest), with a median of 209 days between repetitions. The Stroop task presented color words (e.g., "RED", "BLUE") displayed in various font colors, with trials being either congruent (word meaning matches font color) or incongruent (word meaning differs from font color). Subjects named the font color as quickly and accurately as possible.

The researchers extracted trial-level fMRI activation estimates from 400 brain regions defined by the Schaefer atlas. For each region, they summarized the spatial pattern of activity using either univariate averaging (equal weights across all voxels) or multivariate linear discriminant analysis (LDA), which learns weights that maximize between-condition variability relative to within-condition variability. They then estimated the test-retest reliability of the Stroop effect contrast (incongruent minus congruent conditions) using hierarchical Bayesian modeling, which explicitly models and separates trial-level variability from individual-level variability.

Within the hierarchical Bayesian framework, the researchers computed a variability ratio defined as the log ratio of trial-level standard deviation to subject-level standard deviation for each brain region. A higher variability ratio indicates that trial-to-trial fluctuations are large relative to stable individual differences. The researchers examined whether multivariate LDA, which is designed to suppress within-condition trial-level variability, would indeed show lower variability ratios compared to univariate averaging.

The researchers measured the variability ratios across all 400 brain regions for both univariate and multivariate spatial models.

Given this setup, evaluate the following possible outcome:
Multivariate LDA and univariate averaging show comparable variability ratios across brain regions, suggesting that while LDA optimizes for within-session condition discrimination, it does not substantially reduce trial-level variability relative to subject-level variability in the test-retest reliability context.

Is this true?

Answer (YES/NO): NO